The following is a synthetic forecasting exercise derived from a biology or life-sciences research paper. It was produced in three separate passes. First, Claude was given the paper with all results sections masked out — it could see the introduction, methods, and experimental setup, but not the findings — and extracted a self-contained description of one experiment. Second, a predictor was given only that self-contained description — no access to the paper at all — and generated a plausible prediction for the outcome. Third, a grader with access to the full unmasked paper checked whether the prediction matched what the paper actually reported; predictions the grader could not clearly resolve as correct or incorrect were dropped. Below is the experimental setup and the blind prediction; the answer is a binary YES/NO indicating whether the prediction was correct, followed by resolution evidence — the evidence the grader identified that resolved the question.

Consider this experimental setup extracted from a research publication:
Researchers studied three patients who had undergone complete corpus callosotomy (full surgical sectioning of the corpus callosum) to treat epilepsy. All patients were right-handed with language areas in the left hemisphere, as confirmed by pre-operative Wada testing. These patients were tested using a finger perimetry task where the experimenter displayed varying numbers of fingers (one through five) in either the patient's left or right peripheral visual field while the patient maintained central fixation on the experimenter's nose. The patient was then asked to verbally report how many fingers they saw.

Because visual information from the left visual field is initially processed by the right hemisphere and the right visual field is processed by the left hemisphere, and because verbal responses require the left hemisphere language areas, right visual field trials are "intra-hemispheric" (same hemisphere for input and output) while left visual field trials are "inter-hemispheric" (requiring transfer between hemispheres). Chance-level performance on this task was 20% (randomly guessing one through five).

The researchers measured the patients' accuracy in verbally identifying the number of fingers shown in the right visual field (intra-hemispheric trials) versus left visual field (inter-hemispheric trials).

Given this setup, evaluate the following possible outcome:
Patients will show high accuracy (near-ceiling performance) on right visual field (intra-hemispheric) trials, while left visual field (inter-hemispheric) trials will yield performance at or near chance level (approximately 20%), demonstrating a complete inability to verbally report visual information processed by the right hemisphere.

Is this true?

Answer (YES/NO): YES